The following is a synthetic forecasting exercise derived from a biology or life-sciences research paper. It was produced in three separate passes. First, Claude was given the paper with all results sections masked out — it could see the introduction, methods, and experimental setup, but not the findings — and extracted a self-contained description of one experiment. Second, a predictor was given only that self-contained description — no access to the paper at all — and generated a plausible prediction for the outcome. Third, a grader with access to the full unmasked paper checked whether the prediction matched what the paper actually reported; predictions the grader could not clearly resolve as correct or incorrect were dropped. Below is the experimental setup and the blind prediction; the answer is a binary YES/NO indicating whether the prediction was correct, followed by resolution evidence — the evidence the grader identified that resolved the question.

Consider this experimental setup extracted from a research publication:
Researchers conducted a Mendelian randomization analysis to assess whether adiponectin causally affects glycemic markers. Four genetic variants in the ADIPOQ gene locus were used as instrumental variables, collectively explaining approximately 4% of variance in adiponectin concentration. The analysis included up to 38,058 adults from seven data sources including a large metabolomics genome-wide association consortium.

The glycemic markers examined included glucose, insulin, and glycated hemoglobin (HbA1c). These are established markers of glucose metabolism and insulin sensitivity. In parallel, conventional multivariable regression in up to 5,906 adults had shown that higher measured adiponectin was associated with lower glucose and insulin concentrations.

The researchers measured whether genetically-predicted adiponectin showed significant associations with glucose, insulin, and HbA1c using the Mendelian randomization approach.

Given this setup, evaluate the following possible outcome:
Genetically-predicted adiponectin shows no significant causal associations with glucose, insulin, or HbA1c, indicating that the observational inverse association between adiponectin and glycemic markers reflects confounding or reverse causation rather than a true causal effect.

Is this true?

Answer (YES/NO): YES